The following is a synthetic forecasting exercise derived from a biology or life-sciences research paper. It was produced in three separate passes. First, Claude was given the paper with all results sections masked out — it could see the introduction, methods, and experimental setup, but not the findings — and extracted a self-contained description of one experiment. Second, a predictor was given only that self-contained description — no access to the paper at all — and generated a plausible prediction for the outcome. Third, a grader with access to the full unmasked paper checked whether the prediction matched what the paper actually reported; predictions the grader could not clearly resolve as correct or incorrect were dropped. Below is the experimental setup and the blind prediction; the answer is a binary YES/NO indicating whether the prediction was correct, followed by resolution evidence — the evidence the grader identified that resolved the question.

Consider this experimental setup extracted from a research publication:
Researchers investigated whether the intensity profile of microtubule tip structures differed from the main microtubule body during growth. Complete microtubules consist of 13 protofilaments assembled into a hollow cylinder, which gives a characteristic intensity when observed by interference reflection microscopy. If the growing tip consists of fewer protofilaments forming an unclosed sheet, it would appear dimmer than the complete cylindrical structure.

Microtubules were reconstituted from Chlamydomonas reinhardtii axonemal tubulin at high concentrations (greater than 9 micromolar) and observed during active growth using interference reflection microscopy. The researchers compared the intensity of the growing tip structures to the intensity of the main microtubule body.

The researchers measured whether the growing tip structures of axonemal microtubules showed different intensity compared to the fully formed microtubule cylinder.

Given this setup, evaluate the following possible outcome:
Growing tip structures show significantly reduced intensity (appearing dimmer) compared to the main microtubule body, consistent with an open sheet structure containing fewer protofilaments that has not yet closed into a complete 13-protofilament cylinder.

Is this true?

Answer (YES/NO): YES